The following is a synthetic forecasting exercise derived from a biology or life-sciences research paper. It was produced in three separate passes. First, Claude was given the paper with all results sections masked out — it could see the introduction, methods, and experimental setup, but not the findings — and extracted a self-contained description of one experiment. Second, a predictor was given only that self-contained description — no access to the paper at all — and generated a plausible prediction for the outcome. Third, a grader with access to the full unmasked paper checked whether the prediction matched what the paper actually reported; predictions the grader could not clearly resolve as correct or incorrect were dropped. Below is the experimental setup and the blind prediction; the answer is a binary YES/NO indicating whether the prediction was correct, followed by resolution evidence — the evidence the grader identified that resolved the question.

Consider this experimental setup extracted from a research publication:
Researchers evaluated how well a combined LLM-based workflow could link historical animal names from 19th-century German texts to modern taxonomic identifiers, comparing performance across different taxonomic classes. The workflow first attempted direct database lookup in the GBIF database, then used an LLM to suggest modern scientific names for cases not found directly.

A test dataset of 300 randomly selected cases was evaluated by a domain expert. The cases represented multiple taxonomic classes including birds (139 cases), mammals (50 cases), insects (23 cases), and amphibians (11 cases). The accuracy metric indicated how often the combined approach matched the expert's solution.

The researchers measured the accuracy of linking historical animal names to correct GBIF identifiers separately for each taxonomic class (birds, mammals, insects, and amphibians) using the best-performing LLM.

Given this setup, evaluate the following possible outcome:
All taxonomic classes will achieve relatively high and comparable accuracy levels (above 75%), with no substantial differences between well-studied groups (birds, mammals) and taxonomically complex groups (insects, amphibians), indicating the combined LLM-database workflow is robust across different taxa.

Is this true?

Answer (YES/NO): NO